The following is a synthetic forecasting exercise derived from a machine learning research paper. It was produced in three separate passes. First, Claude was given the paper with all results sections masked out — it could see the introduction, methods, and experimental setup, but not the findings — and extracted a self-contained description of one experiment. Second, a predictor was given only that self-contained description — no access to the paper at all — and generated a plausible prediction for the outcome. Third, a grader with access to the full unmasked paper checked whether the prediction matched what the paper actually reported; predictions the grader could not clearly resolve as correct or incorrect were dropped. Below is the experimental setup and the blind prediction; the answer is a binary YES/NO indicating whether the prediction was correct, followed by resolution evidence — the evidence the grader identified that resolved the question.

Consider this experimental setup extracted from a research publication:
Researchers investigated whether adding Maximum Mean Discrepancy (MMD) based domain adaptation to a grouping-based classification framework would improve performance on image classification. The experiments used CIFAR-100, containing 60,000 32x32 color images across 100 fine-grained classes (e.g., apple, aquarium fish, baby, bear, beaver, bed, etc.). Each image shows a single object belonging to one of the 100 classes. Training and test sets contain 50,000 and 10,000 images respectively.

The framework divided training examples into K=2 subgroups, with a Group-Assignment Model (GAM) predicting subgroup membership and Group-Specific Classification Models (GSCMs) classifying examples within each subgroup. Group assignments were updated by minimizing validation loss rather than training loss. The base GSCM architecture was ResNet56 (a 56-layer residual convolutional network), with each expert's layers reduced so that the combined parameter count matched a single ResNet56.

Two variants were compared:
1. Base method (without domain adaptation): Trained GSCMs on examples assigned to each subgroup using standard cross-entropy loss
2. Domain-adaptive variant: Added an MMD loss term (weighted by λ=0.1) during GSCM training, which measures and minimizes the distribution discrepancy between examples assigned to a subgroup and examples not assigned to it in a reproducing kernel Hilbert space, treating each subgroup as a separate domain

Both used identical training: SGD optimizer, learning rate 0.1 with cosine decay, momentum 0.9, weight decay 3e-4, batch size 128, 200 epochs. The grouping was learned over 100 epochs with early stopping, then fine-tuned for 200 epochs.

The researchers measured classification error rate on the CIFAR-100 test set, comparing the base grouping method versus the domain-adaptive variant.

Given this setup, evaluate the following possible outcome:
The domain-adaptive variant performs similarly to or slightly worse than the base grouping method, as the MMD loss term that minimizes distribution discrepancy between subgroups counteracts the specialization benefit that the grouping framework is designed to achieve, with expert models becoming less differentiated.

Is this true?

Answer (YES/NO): YES